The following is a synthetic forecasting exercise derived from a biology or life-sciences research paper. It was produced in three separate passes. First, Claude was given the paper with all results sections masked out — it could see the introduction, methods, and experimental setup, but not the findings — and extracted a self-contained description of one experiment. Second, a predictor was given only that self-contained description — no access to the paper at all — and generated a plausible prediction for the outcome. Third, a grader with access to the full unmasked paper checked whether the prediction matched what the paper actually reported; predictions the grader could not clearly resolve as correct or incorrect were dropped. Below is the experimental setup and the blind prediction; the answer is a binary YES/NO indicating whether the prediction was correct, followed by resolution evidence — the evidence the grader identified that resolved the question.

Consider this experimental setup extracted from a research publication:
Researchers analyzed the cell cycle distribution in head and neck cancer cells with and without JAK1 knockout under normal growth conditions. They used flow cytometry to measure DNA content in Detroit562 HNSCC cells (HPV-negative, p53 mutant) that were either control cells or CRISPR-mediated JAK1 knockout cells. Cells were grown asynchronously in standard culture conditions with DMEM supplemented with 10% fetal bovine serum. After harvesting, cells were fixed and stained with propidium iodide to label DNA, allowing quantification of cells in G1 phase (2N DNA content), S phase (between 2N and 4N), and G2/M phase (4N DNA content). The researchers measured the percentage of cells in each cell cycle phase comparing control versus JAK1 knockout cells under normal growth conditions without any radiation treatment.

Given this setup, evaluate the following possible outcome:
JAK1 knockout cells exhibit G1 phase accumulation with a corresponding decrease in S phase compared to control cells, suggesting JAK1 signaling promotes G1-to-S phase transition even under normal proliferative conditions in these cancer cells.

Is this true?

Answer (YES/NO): NO